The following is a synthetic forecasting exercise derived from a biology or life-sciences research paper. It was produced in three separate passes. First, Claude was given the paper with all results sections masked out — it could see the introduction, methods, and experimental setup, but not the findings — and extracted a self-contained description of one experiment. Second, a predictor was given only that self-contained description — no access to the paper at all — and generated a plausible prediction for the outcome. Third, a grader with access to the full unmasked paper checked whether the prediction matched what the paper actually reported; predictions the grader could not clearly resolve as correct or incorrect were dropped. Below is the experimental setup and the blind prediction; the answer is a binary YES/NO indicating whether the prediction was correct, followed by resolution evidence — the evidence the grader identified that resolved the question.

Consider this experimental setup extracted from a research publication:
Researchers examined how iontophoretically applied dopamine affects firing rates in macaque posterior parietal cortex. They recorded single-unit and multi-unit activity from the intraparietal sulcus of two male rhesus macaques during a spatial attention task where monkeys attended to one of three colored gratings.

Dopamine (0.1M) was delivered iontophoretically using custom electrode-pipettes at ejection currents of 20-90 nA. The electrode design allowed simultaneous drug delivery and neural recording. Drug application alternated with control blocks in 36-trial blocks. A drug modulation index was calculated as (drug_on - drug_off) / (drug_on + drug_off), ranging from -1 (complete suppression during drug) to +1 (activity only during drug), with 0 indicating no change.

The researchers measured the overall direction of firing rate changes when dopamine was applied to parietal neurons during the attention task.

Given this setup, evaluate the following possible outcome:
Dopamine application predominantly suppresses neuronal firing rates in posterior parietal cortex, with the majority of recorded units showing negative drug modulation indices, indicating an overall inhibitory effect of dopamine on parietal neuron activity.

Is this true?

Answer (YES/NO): YES